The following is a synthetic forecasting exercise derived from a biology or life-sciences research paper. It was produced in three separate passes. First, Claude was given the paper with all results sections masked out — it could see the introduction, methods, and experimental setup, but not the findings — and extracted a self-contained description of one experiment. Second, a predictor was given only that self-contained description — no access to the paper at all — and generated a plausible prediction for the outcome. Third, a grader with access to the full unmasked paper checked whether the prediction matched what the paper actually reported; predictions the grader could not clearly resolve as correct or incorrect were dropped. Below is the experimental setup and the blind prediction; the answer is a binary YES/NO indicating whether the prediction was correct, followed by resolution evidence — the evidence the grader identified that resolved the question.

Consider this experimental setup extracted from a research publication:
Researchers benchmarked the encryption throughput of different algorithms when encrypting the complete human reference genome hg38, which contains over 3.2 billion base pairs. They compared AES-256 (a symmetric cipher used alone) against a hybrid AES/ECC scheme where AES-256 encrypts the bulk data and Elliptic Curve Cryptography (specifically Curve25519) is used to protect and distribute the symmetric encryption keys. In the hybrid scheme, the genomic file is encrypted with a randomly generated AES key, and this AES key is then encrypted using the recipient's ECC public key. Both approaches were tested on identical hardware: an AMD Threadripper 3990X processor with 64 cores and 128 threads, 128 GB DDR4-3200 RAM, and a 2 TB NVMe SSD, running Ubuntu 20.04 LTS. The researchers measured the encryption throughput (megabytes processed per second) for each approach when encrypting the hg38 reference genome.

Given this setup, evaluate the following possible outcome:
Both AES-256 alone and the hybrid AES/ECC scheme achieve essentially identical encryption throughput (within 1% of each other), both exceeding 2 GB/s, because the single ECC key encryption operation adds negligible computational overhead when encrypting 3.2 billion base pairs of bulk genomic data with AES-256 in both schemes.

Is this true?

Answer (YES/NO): NO